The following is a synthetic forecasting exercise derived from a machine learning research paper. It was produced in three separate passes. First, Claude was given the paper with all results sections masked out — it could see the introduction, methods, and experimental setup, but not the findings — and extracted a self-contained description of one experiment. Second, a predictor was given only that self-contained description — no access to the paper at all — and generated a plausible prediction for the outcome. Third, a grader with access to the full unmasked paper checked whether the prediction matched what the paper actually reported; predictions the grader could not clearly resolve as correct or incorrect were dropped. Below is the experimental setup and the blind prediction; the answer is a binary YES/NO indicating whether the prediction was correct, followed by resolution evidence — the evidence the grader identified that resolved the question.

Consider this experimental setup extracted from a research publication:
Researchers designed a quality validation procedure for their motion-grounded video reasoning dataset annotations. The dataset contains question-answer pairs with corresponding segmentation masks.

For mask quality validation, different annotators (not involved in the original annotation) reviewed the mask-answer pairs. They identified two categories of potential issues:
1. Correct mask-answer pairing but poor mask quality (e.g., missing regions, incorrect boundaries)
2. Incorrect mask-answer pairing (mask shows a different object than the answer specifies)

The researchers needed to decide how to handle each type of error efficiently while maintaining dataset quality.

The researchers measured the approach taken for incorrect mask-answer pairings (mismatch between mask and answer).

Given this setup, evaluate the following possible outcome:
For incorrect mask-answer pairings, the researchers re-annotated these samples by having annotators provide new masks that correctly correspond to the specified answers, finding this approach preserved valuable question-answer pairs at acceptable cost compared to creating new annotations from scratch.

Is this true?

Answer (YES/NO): NO